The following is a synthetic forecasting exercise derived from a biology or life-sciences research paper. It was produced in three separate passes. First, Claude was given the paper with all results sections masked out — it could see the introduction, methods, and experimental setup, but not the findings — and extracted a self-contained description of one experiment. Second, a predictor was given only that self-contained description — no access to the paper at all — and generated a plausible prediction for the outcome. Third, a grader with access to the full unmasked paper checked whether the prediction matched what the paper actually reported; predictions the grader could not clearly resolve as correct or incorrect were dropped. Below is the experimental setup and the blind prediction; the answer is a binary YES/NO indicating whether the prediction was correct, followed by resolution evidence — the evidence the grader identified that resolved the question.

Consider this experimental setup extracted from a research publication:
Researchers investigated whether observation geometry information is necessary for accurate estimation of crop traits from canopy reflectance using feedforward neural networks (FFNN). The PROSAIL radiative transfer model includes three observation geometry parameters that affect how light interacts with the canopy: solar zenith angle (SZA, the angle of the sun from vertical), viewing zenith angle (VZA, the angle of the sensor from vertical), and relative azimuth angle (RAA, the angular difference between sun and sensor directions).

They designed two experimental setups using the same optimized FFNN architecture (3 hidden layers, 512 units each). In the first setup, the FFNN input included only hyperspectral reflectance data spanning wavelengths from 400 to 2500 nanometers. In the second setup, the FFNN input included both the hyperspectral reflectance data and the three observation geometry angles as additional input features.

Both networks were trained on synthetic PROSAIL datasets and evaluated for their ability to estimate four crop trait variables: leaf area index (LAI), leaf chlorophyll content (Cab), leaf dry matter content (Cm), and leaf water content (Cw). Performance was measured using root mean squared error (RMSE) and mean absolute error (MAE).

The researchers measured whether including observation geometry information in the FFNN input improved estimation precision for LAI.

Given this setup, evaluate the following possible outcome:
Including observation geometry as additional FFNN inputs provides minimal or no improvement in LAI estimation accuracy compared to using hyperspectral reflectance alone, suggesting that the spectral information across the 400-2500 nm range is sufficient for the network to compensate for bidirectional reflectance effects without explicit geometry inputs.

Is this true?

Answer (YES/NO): YES